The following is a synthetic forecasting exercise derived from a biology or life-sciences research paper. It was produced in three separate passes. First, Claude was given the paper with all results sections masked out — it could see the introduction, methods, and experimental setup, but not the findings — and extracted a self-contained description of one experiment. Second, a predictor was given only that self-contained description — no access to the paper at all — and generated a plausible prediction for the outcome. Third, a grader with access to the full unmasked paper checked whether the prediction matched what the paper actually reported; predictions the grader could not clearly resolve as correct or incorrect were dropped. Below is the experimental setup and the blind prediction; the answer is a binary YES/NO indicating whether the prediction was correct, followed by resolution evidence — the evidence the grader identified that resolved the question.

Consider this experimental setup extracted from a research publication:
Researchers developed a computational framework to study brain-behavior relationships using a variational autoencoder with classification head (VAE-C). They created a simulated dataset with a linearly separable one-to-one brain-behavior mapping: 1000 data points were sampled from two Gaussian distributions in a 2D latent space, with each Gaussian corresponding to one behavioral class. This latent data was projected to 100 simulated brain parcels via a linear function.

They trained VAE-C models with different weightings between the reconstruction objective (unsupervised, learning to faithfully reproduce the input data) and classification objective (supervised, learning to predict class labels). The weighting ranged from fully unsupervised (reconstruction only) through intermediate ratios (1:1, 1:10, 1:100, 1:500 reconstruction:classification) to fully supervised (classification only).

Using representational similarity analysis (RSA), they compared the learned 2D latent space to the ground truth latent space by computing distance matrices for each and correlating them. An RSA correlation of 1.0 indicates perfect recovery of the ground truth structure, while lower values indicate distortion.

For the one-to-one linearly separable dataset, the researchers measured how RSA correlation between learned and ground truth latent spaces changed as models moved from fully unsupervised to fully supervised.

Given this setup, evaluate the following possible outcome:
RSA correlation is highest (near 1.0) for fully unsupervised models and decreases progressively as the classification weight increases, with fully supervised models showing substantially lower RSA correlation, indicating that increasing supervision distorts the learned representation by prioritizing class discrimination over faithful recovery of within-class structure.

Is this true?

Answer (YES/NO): YES